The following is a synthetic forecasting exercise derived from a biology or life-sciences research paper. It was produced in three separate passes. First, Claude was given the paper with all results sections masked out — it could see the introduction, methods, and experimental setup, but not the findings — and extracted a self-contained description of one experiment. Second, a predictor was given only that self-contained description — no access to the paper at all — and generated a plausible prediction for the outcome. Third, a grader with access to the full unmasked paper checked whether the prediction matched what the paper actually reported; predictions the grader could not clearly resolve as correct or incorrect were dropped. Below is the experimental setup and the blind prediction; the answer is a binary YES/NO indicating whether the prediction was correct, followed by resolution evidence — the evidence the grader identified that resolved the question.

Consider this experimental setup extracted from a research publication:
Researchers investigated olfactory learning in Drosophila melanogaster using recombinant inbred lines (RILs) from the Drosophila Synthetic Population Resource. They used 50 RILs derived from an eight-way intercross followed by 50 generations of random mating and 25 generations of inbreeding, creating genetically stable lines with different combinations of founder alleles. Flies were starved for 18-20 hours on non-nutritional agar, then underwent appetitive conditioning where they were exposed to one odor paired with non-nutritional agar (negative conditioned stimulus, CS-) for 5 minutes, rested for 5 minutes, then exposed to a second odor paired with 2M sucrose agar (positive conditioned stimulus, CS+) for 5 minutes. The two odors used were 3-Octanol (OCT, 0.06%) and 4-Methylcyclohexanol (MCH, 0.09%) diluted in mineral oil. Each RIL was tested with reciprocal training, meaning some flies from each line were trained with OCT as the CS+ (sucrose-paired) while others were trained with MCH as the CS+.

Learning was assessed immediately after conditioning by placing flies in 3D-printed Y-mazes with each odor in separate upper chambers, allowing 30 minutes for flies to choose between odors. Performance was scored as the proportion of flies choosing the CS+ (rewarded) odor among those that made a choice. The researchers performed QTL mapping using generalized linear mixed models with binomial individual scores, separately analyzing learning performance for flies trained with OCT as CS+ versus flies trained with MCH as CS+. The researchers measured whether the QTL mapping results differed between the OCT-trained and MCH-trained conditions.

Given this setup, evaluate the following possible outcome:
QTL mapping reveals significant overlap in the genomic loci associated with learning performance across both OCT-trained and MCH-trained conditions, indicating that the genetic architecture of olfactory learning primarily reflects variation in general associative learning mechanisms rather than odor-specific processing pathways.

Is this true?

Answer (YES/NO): NO